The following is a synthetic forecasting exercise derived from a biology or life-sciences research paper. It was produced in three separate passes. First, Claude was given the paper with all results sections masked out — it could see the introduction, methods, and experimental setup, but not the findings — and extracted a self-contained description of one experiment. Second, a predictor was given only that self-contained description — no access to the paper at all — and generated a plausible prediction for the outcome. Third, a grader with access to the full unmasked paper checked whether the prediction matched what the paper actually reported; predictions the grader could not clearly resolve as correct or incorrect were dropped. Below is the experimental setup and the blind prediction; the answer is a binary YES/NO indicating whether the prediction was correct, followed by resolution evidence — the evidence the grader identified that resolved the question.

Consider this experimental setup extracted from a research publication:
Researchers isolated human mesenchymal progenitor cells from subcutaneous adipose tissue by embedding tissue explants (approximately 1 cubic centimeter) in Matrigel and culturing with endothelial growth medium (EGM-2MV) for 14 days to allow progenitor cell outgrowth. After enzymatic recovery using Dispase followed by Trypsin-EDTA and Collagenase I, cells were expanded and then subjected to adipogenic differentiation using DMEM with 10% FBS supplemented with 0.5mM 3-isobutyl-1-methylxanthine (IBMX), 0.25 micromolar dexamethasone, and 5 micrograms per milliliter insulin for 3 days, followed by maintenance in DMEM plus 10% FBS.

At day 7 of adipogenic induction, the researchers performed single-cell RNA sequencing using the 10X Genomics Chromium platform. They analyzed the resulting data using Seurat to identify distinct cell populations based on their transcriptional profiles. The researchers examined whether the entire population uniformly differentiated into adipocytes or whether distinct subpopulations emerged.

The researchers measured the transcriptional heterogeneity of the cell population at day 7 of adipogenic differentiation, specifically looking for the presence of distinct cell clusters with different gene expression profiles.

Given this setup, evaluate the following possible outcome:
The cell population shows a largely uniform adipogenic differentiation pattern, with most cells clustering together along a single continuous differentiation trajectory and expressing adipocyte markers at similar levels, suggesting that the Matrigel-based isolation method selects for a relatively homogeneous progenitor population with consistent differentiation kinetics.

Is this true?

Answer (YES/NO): NO